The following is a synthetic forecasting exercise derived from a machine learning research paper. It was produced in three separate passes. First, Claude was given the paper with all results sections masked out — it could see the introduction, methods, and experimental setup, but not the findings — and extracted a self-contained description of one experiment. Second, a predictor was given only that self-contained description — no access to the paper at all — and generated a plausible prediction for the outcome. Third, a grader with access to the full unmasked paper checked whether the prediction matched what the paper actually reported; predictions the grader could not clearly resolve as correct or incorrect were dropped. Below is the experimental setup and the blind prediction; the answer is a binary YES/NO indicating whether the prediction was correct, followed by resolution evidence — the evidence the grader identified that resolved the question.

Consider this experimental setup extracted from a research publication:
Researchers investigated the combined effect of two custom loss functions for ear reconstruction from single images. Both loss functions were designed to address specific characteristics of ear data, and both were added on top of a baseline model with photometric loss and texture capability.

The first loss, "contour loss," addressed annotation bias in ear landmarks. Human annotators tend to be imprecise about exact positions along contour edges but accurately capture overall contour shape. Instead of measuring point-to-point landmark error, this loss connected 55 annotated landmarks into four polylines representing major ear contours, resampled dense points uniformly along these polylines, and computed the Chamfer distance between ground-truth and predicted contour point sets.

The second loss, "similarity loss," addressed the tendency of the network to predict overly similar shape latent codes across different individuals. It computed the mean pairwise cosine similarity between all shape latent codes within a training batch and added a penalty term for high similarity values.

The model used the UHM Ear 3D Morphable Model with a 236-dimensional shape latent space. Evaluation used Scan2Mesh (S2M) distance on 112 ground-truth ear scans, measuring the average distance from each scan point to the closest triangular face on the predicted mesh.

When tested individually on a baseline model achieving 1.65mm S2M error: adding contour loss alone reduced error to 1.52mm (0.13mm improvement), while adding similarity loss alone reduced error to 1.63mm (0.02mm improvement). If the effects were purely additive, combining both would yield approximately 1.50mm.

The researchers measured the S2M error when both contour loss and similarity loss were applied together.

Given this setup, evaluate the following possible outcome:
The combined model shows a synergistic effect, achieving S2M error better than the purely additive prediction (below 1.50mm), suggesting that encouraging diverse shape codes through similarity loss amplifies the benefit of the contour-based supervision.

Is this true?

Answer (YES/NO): YES